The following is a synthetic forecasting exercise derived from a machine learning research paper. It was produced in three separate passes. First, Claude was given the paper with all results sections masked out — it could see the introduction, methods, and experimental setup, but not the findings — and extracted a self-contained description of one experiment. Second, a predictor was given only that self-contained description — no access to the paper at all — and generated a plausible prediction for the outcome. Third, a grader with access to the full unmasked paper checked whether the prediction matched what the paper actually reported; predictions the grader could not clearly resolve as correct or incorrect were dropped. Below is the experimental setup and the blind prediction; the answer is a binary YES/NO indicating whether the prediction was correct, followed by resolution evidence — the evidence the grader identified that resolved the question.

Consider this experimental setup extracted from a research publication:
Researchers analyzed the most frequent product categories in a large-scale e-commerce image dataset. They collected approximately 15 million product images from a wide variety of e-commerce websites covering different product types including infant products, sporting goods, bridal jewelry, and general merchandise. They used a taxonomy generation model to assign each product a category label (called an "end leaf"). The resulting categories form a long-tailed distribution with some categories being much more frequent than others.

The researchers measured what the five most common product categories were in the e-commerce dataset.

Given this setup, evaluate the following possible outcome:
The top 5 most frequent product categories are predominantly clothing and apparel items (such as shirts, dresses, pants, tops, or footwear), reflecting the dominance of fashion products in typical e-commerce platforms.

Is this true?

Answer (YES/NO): YES